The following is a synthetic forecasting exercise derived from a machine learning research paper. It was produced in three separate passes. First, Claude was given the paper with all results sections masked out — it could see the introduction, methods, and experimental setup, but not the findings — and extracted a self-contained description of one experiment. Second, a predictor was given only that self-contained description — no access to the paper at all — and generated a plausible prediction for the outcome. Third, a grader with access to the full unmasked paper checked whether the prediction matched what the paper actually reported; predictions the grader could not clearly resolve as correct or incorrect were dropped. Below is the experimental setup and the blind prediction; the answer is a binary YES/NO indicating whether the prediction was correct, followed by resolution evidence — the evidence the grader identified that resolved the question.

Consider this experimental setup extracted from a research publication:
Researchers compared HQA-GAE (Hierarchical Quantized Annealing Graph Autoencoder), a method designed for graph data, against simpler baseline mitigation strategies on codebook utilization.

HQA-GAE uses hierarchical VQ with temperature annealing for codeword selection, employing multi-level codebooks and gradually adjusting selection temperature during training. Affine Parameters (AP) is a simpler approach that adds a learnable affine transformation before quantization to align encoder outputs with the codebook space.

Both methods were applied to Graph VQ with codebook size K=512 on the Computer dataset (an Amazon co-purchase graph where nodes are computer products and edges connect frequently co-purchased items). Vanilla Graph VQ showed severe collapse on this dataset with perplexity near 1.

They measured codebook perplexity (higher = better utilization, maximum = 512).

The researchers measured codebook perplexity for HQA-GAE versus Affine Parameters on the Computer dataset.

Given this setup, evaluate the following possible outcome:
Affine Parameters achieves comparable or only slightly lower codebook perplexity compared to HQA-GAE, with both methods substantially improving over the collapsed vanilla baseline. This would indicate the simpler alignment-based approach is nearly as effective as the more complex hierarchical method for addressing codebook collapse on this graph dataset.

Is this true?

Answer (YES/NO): NO